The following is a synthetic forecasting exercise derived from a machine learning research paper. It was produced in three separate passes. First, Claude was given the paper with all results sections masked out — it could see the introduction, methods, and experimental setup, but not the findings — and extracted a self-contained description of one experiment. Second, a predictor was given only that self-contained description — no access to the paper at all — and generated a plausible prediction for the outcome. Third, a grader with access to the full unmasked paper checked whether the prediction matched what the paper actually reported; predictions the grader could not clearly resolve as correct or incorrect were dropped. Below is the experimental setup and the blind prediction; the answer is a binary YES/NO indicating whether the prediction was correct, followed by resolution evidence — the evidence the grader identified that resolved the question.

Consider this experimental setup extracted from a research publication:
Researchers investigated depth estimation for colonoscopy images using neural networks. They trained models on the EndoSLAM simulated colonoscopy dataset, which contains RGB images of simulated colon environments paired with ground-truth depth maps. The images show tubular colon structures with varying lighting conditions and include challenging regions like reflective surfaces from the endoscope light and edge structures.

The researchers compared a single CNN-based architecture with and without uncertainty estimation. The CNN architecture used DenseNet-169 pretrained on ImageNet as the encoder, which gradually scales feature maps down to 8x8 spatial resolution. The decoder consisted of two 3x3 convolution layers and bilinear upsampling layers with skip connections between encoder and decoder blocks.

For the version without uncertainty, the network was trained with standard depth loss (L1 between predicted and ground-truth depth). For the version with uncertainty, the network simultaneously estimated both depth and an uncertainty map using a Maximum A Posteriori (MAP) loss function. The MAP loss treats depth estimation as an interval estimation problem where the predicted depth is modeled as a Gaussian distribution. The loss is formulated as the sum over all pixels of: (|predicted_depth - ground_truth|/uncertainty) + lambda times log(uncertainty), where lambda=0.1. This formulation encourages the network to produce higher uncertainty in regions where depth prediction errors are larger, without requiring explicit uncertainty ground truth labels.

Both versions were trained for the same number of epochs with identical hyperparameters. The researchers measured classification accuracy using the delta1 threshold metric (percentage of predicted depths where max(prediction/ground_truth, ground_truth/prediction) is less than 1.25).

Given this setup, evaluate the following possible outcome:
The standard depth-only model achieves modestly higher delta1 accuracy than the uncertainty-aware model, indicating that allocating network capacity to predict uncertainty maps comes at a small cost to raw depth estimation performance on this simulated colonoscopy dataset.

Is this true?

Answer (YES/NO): YES